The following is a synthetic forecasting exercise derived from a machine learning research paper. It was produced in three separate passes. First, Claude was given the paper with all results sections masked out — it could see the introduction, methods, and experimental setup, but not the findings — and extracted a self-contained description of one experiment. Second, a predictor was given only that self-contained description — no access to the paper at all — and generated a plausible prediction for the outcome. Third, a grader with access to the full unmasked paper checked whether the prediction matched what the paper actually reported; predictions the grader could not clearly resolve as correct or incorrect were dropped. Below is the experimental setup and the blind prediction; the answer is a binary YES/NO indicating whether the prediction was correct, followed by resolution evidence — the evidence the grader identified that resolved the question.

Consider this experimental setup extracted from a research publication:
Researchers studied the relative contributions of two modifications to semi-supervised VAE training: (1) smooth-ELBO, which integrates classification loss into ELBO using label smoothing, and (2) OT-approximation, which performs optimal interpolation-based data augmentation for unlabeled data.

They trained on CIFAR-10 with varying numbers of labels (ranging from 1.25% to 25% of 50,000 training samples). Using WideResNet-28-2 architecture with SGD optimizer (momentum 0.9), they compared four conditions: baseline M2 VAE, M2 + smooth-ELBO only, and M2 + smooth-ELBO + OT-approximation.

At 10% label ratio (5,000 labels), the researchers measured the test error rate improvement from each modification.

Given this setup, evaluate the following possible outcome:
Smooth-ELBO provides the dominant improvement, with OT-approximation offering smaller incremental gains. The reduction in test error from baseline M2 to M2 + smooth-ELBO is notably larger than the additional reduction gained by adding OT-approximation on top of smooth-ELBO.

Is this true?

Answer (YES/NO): NO